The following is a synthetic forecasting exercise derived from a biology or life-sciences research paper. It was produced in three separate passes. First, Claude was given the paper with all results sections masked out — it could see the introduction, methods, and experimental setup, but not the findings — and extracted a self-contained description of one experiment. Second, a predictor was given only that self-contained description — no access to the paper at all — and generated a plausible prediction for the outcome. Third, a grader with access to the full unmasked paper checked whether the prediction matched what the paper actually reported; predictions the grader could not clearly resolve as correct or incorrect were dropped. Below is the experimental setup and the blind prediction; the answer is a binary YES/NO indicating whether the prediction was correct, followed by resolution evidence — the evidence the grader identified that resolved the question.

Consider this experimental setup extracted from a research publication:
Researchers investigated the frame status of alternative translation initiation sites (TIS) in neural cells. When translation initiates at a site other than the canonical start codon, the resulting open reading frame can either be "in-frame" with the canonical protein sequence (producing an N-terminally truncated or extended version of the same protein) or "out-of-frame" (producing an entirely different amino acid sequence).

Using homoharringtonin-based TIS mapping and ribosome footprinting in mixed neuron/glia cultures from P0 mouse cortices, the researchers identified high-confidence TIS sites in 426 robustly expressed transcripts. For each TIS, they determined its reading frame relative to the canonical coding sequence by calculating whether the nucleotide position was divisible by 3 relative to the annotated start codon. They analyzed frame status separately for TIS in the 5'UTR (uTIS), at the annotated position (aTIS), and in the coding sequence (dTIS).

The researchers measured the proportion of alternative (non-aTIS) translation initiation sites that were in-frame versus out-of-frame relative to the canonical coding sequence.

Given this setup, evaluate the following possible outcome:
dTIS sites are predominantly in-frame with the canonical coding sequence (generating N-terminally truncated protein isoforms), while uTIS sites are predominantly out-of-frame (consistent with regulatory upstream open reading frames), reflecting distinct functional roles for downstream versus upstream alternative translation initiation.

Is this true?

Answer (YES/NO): NO